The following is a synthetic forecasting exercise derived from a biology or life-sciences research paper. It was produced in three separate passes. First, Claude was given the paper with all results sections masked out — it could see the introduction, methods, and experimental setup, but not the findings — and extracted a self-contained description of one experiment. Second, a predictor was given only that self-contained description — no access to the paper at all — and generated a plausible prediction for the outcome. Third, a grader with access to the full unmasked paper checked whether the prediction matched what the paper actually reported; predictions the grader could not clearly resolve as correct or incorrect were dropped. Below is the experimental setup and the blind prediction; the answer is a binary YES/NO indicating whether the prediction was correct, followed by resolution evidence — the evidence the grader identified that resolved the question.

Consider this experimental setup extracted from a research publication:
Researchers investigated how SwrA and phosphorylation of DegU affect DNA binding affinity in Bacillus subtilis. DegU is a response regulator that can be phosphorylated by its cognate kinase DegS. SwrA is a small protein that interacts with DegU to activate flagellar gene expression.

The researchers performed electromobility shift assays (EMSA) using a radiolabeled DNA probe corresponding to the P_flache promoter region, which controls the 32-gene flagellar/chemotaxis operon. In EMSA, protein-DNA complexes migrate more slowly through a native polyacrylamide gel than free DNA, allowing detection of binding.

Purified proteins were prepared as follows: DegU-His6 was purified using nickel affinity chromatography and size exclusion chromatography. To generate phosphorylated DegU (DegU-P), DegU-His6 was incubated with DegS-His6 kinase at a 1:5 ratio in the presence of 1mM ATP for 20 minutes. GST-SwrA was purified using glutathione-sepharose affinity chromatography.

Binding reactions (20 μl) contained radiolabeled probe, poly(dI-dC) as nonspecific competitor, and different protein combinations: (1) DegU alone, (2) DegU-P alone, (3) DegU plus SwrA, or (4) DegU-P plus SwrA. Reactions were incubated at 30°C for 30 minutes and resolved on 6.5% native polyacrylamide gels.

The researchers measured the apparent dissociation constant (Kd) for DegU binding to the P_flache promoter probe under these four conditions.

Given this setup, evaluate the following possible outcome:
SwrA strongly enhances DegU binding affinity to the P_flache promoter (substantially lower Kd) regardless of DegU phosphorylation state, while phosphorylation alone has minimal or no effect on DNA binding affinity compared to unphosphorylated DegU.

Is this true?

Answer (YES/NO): NO